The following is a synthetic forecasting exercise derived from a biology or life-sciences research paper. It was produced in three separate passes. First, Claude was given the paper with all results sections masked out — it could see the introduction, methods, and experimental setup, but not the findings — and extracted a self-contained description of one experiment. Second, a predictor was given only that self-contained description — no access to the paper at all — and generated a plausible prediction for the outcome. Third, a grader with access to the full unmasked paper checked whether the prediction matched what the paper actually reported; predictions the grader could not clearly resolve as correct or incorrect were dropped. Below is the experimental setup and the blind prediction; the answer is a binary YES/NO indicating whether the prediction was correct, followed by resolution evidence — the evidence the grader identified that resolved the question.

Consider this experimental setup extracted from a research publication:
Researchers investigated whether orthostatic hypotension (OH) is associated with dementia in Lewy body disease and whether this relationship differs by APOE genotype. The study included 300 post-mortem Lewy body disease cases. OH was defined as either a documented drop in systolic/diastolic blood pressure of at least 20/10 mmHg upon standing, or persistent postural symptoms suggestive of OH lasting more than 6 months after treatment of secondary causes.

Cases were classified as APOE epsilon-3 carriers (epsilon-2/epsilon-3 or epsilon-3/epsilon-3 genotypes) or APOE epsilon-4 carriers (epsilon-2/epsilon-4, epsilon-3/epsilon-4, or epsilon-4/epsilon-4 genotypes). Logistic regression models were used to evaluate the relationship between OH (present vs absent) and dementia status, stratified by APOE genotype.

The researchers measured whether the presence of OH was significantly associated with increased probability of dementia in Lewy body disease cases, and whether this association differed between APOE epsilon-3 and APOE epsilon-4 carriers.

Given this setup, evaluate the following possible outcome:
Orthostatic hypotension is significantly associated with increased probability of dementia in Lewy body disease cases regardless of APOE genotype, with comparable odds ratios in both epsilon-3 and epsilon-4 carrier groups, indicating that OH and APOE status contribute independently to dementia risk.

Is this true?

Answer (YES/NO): NO